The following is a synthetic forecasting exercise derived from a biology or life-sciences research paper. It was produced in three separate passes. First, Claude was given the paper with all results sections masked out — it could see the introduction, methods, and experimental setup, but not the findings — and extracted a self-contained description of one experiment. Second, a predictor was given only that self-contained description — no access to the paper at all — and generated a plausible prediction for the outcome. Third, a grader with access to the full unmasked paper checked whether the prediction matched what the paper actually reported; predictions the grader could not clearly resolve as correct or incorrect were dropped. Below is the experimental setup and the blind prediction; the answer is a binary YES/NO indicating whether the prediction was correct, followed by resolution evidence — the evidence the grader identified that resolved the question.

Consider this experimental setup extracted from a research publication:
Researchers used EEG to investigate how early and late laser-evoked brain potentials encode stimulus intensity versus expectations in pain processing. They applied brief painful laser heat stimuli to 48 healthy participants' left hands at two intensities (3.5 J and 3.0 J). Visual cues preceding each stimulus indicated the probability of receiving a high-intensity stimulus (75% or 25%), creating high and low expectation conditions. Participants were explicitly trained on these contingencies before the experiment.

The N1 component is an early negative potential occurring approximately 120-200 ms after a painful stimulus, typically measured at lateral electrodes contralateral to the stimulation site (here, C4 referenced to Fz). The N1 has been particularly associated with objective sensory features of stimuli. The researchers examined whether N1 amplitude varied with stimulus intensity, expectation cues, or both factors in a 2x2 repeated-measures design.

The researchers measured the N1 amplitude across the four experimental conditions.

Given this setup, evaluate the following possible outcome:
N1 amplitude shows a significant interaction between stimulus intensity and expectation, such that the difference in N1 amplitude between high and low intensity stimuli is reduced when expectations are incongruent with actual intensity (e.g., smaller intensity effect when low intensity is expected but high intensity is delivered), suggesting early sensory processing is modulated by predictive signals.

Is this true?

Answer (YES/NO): NO